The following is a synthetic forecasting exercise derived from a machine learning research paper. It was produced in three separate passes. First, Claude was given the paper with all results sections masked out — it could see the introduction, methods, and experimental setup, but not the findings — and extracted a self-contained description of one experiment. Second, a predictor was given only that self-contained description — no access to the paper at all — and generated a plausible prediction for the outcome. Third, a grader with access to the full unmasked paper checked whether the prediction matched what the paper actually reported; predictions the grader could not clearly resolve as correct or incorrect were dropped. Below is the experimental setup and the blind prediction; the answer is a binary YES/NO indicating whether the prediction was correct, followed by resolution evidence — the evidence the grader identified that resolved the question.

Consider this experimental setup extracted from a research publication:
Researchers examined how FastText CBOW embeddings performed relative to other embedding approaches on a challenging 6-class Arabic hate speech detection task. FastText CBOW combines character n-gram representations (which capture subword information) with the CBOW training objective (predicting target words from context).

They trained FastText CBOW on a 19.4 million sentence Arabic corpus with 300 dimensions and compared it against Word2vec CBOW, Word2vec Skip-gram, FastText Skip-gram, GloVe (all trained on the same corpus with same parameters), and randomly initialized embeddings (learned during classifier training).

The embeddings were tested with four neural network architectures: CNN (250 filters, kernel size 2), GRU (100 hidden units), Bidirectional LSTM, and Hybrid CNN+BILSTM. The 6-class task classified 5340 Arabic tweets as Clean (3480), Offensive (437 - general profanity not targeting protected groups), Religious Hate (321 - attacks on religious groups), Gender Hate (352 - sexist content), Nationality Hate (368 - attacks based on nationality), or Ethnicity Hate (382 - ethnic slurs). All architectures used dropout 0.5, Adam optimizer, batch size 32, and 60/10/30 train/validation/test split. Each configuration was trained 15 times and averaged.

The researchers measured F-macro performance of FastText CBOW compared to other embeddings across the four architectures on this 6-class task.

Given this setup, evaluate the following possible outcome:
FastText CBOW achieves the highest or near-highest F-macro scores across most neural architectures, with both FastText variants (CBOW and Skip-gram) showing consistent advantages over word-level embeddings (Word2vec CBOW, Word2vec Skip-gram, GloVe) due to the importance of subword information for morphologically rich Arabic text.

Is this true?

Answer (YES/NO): NO